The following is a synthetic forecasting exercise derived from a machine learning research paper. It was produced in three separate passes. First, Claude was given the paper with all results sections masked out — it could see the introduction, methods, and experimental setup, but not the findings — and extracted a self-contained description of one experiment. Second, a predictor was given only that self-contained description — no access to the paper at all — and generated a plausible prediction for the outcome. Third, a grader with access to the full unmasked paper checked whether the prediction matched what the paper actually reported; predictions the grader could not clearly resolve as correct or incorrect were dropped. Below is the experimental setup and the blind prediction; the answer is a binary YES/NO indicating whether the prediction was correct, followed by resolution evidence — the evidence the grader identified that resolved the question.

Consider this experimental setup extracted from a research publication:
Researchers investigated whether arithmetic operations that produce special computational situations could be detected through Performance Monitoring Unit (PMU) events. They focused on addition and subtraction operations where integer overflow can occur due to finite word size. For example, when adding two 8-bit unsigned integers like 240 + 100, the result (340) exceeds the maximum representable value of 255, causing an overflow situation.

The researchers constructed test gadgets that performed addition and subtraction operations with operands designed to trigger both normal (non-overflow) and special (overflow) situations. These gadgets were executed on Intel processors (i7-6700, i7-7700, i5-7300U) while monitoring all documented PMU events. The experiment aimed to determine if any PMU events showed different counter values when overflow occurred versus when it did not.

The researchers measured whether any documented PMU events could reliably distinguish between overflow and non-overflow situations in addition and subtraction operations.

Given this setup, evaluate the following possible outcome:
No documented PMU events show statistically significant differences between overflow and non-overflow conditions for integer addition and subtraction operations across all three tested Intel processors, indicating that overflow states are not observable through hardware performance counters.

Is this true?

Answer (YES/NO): YES